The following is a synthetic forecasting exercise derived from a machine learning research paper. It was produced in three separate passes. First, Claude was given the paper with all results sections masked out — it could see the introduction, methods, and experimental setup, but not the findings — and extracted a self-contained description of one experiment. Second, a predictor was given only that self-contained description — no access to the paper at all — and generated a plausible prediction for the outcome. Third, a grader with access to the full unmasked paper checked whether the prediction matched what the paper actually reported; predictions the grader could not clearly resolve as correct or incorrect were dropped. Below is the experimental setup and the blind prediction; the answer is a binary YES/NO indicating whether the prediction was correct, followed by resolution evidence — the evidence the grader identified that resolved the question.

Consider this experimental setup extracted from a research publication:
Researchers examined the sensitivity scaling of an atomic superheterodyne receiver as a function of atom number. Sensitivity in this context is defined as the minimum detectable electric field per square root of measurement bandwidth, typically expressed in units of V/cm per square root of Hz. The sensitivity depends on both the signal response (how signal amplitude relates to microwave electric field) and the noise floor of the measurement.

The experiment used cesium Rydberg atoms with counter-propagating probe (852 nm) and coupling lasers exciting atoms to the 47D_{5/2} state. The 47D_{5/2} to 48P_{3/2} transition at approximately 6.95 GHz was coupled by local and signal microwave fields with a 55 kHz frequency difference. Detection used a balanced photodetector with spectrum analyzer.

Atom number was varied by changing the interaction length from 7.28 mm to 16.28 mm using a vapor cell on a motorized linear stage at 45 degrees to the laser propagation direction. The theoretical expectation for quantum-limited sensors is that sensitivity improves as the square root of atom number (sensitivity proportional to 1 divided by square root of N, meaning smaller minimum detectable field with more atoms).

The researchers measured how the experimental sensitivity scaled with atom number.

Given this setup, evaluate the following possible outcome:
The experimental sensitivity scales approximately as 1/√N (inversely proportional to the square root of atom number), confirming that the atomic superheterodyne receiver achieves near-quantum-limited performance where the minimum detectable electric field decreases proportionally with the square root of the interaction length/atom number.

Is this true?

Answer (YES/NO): NO